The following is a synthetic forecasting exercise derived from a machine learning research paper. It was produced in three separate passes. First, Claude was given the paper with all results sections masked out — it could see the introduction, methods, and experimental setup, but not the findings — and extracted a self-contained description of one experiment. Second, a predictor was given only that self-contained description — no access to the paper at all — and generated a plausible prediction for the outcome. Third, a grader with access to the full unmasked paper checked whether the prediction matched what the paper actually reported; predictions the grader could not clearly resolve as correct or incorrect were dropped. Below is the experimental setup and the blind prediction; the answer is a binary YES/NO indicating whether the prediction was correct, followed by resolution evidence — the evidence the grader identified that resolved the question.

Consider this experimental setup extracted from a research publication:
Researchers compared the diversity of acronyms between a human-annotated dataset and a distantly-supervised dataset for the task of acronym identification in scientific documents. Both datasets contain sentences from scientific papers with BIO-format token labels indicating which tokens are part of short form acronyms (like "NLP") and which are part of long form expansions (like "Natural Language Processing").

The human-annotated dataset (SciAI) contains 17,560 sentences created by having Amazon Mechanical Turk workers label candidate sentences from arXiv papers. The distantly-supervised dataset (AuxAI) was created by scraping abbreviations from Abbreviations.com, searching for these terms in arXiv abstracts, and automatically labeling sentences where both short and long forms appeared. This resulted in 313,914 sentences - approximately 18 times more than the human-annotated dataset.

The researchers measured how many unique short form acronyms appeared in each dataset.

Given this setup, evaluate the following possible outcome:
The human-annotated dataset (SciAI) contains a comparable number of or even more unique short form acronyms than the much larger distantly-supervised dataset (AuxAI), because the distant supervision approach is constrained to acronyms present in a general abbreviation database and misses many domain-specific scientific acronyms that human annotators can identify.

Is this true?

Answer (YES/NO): YES